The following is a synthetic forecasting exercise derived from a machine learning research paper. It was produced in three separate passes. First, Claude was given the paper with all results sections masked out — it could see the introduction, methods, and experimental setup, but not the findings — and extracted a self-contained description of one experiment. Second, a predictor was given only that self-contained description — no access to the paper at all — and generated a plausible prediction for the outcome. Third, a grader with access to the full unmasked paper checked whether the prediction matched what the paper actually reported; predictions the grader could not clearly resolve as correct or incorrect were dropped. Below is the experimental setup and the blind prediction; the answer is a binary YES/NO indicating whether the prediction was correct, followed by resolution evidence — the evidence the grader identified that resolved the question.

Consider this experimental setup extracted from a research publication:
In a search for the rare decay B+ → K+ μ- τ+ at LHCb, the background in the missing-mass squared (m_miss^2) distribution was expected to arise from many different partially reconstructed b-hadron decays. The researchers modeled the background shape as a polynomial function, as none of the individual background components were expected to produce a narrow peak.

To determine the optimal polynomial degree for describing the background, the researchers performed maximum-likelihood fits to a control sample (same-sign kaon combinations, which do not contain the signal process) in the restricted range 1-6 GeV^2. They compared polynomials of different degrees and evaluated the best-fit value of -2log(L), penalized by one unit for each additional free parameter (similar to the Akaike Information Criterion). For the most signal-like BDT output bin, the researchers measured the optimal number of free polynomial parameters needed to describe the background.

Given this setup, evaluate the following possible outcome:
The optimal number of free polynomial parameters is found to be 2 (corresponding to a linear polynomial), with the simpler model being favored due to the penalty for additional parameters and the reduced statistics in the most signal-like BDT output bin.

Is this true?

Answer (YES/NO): NO